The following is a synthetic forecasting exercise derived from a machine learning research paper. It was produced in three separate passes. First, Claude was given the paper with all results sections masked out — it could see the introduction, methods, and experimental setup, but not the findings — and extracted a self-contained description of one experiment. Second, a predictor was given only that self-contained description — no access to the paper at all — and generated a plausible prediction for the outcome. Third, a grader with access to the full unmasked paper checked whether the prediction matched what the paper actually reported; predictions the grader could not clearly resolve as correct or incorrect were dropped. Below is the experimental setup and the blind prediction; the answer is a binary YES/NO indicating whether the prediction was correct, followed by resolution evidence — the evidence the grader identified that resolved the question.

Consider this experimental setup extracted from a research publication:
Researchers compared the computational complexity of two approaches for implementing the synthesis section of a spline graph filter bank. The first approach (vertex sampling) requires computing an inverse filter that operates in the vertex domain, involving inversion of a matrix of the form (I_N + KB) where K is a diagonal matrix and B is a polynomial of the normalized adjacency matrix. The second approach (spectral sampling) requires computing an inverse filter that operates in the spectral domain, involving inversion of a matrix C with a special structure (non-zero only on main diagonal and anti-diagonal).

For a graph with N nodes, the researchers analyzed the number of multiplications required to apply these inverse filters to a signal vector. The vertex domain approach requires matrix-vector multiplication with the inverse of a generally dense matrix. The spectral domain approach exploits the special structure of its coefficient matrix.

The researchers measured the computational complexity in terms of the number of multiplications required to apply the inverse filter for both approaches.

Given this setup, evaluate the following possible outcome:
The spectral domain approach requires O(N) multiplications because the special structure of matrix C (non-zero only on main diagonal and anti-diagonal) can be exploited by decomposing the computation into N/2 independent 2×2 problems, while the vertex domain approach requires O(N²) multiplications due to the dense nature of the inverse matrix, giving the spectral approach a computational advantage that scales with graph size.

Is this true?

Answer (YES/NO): YES